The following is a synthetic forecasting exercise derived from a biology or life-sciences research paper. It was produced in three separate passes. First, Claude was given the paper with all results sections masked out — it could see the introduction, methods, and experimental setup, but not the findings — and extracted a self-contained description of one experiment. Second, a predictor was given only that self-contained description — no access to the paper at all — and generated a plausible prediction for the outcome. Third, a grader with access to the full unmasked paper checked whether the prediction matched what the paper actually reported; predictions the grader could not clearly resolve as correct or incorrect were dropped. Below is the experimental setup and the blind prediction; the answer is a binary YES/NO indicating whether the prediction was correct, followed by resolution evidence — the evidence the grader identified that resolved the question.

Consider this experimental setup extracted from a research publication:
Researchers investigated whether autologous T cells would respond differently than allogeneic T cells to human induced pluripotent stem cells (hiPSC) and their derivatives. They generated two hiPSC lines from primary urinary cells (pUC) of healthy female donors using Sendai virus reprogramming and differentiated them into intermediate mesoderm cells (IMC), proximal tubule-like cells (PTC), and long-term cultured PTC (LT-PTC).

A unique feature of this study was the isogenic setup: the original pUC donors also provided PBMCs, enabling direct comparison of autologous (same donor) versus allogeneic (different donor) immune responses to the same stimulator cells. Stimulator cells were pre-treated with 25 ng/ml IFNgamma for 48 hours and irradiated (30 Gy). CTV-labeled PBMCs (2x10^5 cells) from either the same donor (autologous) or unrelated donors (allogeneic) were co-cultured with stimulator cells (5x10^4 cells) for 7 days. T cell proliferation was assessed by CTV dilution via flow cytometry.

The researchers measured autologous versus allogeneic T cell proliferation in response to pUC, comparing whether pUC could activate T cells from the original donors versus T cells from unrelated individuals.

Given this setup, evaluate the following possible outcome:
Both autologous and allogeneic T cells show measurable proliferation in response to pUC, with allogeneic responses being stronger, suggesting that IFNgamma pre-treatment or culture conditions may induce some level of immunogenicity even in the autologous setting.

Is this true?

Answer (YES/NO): NO